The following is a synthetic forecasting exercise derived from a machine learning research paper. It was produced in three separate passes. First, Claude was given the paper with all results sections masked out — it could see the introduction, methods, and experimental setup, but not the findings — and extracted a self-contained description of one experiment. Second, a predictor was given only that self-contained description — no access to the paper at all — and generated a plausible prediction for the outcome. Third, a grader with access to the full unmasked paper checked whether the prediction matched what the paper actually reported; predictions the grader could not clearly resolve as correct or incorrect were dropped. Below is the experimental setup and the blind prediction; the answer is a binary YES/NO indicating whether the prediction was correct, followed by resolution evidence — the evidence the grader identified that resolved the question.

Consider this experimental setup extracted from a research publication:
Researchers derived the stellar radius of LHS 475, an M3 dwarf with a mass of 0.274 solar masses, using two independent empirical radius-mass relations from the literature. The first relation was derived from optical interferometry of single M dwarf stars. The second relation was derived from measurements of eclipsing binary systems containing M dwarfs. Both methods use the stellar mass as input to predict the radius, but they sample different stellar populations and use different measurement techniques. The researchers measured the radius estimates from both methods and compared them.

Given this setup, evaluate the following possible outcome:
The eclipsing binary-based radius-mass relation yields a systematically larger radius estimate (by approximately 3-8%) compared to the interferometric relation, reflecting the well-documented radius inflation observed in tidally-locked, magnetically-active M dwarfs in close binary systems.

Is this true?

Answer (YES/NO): YES